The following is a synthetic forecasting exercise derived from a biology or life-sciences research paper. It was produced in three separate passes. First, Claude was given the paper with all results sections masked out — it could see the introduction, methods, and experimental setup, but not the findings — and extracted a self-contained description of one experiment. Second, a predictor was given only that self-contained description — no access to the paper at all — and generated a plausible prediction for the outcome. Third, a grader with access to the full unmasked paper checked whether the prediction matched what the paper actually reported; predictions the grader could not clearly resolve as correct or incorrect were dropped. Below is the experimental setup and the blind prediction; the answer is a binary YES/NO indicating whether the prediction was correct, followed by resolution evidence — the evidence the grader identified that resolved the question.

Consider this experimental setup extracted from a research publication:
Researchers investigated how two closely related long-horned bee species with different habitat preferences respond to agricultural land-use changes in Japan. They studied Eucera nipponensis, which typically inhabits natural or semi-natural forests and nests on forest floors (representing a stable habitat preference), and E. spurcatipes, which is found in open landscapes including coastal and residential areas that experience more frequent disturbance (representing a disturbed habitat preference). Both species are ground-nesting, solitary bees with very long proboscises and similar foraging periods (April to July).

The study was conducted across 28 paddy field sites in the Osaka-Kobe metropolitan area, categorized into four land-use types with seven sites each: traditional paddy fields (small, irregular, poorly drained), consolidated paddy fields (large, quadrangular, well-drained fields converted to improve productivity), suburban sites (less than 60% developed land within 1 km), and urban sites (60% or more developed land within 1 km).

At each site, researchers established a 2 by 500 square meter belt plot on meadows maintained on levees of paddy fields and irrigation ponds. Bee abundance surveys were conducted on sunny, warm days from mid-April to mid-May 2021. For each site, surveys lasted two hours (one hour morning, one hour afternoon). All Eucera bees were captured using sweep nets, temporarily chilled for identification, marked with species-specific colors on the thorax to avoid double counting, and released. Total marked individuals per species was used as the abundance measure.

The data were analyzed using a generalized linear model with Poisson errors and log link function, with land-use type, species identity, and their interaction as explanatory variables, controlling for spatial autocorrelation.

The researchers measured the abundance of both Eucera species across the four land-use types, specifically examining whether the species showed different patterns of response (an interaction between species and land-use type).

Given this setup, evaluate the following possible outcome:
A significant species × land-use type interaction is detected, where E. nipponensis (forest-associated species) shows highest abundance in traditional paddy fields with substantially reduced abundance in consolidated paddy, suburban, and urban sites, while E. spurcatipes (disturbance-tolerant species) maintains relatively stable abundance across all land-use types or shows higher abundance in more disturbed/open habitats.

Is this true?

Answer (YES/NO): YES